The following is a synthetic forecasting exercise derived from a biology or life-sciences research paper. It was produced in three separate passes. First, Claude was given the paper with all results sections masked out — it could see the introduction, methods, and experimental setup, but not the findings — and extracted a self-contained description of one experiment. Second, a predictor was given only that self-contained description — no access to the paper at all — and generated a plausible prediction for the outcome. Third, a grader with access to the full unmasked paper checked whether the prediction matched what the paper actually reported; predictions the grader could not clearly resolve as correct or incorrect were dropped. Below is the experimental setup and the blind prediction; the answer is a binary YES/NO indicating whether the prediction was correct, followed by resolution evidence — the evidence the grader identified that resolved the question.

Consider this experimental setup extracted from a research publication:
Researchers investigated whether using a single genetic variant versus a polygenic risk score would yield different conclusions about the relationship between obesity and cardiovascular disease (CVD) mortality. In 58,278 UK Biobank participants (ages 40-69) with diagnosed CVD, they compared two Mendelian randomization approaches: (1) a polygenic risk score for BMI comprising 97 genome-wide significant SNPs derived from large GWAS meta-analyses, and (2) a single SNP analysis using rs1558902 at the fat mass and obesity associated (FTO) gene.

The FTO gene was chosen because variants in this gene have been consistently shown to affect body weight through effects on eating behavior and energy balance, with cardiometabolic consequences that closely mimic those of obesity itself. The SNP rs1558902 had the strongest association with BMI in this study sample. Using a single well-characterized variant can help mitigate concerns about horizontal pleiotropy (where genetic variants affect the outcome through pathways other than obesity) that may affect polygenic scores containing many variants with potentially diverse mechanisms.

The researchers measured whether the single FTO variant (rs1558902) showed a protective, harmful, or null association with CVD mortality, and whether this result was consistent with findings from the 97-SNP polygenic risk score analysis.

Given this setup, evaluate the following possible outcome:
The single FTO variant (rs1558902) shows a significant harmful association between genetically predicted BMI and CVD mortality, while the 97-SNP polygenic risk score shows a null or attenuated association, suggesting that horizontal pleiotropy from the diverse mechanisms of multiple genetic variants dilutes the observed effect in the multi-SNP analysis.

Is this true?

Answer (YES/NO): NO